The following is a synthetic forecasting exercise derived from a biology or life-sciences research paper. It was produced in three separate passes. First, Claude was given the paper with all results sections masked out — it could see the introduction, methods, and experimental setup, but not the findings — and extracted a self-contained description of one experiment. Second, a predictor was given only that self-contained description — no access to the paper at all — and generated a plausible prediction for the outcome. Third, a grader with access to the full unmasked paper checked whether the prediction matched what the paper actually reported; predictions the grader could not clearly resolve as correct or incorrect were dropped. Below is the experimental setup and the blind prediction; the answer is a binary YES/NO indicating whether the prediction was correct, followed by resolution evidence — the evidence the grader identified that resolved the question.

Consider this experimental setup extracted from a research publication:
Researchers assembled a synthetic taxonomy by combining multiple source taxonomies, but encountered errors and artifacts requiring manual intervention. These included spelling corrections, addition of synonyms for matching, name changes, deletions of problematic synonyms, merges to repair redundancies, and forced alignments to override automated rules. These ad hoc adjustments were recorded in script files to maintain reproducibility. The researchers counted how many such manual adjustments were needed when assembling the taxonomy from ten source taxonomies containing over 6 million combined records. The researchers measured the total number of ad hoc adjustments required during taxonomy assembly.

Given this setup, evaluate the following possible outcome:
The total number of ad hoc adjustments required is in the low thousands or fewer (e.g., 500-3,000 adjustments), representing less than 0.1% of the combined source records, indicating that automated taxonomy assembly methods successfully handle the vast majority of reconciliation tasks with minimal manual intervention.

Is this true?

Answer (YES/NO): YES